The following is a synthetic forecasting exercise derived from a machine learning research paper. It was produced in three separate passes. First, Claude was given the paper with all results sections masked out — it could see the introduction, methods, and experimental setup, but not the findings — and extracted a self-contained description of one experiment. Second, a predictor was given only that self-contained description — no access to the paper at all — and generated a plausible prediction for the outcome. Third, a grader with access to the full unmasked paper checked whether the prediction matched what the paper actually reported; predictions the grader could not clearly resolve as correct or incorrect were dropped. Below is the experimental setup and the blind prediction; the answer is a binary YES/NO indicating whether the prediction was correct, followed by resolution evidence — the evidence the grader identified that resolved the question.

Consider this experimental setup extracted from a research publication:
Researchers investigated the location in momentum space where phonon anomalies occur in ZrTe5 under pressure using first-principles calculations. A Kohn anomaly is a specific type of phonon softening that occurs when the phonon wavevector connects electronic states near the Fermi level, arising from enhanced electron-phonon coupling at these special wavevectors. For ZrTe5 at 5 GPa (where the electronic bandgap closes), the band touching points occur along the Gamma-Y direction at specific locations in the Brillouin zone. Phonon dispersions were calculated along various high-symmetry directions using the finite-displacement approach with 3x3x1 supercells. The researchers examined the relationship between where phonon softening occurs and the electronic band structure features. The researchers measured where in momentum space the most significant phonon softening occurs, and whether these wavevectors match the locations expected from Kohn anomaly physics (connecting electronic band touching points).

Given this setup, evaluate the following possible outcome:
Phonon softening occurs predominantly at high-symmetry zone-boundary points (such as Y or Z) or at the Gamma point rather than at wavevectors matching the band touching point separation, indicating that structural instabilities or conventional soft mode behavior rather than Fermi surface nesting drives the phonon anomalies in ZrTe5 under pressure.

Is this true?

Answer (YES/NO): NO